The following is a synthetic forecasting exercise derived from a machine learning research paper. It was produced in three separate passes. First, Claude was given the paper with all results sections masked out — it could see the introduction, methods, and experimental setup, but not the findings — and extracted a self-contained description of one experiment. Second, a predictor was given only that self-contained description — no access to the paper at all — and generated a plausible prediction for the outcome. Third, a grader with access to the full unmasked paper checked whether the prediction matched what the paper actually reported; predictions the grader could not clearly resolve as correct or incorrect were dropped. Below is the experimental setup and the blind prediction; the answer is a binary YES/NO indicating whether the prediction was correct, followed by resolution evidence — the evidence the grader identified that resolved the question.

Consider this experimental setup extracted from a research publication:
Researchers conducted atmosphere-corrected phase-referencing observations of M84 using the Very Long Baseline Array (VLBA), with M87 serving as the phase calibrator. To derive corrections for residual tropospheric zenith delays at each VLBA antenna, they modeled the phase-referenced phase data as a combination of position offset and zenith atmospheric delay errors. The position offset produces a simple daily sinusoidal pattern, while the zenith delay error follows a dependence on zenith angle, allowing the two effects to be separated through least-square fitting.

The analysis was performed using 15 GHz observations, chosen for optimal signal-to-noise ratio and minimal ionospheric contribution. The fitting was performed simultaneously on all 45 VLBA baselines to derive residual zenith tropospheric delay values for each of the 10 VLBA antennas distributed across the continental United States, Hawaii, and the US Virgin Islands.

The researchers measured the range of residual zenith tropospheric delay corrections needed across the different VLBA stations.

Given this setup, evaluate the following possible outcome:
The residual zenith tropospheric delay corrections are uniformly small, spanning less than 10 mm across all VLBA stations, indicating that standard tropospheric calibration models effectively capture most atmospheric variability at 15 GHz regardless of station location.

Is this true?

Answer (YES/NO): NO